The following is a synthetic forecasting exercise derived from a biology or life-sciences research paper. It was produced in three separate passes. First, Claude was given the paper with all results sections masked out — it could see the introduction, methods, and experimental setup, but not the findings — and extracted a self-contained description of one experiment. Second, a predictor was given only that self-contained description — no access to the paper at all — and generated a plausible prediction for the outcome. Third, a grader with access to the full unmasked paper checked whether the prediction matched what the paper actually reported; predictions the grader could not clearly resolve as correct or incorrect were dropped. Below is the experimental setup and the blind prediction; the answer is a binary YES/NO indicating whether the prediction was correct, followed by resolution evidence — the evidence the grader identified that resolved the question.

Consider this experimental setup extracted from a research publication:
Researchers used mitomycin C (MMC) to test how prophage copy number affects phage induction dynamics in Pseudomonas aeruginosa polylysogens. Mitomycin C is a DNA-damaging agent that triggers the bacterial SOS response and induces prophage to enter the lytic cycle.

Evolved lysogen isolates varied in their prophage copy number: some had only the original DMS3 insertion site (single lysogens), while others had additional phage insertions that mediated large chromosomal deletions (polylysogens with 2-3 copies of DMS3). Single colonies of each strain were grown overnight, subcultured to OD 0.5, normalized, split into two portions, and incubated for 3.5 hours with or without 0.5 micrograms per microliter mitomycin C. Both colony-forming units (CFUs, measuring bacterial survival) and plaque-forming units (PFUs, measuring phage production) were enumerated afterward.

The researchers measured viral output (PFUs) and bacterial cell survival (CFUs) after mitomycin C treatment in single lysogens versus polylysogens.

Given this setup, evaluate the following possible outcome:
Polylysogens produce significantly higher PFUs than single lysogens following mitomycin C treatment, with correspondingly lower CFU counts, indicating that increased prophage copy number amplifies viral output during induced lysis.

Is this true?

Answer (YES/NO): NO